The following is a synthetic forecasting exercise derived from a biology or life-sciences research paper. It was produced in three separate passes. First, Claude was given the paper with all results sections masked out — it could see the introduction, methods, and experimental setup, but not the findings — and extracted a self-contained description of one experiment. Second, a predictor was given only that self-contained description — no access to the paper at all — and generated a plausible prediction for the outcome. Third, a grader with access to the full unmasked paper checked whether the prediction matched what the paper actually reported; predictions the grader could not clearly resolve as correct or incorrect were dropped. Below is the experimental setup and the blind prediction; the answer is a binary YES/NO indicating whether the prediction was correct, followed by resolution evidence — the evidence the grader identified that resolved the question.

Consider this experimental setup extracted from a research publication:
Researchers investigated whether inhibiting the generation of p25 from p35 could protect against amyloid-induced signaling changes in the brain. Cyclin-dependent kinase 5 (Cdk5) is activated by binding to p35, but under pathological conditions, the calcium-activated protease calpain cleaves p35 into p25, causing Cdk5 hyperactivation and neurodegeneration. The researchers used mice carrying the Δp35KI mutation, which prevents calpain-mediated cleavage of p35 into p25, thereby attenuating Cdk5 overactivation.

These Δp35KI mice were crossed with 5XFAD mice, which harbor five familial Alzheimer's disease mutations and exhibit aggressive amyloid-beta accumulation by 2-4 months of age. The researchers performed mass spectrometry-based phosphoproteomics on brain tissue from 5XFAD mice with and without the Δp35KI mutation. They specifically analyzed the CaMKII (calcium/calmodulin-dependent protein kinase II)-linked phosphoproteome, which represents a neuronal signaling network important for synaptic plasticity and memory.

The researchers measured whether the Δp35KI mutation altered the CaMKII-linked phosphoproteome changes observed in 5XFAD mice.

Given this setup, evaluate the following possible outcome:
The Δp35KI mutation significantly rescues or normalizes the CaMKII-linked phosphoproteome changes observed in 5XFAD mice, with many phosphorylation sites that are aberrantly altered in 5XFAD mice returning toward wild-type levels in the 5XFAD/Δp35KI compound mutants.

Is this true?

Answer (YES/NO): YES